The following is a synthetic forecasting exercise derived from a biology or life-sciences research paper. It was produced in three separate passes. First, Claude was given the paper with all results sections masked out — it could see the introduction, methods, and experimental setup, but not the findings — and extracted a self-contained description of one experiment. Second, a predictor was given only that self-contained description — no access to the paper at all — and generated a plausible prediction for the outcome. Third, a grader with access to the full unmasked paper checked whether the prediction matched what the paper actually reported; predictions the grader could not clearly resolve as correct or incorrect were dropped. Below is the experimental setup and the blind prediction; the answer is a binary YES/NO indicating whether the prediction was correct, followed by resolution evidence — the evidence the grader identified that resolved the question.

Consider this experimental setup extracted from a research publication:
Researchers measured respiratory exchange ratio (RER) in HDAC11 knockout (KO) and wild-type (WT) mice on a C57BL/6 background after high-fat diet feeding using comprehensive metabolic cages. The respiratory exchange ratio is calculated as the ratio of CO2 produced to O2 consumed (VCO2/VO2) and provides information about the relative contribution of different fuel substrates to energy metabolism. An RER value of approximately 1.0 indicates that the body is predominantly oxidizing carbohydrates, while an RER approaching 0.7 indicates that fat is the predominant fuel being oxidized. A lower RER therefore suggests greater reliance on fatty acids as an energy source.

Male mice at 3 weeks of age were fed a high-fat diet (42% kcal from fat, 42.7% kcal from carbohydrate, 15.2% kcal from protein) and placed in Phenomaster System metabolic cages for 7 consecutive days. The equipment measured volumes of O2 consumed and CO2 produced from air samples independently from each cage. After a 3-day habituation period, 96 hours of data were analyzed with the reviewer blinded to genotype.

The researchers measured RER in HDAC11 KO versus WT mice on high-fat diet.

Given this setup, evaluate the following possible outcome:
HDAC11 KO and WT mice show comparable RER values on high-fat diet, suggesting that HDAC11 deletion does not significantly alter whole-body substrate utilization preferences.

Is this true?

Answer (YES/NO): YES